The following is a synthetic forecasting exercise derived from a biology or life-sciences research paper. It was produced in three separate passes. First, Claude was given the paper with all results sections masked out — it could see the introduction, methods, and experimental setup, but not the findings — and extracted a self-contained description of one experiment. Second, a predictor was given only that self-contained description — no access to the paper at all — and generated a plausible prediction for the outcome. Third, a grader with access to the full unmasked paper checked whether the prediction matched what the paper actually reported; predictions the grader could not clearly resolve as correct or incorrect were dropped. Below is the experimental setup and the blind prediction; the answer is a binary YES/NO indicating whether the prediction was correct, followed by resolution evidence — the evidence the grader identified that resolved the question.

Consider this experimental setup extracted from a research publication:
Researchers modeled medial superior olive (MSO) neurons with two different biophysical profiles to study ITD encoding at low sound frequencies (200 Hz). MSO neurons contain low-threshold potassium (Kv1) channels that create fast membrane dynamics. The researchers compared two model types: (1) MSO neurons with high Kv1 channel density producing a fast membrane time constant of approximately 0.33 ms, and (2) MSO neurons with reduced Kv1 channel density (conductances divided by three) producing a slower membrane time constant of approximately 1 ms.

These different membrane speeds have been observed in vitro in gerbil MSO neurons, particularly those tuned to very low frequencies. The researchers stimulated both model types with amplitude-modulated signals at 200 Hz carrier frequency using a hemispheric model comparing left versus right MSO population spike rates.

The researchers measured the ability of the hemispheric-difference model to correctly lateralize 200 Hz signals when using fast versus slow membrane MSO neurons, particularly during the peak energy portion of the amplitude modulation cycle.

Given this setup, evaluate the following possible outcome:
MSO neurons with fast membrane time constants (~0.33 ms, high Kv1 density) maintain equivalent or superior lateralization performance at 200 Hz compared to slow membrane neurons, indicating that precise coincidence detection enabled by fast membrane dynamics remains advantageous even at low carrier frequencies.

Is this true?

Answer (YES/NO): NO